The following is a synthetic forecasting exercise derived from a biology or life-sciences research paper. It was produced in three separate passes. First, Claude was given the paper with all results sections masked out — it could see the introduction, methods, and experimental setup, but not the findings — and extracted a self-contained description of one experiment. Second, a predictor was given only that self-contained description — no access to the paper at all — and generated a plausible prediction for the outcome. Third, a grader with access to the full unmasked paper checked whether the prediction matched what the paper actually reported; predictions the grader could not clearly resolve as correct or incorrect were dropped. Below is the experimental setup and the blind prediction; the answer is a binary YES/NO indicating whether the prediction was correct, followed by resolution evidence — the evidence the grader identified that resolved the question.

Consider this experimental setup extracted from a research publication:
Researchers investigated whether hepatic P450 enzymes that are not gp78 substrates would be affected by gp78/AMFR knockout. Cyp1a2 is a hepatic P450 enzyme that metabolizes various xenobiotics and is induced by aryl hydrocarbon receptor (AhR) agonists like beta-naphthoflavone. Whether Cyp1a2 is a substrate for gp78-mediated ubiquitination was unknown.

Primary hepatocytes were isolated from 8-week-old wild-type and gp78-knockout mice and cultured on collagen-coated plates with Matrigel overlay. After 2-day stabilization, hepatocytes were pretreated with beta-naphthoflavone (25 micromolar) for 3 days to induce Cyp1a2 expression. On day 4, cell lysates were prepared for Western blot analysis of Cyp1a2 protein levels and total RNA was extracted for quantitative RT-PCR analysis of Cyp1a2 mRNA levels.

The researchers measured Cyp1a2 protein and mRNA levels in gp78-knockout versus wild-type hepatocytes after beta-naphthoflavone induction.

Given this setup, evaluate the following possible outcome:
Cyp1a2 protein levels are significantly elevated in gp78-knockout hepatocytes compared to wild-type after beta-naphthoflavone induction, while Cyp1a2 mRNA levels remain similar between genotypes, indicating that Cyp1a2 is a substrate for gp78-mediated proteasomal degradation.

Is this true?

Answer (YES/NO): NO